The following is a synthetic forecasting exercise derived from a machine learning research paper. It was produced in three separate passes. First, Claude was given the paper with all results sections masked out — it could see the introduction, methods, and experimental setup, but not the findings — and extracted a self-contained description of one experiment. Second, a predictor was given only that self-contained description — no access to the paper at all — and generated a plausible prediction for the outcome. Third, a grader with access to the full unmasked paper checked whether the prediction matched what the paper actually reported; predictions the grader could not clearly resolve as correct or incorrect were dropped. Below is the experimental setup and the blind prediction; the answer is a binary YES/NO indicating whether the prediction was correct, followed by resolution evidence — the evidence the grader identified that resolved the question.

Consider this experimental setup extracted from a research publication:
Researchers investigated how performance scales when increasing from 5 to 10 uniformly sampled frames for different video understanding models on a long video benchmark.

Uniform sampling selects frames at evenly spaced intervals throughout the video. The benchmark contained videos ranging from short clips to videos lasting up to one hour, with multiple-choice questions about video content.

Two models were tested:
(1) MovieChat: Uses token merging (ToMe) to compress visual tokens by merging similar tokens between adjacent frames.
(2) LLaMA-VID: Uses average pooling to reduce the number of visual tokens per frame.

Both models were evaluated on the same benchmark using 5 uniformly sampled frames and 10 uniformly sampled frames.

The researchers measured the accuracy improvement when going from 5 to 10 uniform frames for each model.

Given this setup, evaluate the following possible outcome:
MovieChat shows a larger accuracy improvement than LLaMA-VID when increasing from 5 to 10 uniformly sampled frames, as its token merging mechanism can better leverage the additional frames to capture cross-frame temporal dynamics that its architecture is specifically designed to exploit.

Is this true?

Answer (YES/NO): YES